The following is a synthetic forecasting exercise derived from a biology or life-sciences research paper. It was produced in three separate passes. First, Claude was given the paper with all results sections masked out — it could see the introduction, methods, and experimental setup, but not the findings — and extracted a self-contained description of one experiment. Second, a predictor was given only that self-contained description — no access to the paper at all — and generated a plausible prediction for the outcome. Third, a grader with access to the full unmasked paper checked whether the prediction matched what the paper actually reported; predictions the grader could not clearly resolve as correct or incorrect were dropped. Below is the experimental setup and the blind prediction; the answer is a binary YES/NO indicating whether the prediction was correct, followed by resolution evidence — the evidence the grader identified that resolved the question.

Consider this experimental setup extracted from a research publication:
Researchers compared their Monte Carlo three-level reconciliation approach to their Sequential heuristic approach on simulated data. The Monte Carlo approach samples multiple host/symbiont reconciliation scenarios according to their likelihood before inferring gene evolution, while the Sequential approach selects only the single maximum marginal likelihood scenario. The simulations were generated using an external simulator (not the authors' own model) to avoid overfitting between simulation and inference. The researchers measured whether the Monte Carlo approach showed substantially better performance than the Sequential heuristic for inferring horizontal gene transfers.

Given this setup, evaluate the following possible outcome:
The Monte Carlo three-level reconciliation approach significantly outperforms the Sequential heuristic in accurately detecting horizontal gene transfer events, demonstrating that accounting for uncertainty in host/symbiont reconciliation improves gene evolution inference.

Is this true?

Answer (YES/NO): NO